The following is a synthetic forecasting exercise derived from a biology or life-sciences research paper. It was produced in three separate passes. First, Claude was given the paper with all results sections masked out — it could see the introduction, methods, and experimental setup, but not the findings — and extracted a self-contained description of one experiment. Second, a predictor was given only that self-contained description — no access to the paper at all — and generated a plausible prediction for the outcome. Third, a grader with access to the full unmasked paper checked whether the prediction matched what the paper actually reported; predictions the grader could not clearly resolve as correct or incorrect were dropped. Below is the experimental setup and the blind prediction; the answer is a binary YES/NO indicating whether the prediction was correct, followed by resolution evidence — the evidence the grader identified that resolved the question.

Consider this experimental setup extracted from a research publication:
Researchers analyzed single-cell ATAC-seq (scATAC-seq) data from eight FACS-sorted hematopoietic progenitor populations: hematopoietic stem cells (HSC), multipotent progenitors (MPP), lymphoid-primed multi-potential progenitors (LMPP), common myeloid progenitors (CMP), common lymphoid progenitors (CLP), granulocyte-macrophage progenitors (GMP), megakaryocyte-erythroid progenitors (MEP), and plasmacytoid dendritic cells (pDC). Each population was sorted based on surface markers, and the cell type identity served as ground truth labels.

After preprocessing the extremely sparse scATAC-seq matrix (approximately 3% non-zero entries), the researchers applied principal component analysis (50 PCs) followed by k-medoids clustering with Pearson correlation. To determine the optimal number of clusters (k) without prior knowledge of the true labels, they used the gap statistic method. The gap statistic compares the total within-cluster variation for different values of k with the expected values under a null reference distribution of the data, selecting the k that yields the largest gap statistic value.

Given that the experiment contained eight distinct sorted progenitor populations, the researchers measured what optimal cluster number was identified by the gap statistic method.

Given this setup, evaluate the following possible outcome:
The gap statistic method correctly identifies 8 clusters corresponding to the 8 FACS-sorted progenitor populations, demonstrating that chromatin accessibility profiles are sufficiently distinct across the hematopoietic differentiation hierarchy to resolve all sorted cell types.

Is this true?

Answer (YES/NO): NO